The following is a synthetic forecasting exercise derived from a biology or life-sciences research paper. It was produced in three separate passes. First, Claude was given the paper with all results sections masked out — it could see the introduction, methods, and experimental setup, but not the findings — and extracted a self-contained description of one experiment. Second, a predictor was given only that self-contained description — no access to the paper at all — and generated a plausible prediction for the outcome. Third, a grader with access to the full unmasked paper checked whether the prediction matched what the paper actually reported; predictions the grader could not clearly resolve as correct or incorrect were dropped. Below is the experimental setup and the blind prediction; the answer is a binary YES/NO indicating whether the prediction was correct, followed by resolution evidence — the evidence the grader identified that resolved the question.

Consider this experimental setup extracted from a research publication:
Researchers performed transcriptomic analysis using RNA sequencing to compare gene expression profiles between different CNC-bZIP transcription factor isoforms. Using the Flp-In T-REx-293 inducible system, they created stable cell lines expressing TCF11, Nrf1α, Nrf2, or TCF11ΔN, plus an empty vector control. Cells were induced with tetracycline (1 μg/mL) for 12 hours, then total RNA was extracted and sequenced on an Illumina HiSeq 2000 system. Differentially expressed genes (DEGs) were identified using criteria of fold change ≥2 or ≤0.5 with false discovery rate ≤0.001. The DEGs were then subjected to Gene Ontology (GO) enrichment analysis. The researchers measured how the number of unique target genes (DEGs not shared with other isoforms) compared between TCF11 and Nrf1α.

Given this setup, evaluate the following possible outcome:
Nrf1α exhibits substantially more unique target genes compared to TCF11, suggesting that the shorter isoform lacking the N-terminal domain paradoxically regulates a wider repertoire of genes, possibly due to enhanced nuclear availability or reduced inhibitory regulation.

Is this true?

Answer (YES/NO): NO